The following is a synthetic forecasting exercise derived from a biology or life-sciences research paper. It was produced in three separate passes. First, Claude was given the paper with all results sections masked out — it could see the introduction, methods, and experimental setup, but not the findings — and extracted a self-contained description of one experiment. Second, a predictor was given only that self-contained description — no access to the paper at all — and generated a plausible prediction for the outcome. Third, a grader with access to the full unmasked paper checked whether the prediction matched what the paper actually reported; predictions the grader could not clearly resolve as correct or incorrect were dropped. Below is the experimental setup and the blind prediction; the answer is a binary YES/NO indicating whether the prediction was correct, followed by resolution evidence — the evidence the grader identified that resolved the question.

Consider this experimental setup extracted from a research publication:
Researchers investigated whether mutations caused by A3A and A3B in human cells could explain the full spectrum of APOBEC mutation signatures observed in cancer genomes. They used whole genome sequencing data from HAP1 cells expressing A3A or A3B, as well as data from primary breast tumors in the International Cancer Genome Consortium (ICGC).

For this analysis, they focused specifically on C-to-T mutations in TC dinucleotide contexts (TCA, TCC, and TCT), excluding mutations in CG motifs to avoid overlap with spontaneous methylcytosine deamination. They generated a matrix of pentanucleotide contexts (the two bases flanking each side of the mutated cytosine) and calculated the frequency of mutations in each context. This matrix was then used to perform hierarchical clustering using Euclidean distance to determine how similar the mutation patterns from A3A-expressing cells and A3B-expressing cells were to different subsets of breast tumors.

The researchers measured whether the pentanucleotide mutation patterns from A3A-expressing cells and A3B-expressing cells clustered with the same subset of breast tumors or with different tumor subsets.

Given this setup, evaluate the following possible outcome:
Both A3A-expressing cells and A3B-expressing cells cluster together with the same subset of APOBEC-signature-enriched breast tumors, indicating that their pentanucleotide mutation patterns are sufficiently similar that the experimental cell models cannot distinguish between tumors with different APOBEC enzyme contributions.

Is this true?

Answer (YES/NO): NO